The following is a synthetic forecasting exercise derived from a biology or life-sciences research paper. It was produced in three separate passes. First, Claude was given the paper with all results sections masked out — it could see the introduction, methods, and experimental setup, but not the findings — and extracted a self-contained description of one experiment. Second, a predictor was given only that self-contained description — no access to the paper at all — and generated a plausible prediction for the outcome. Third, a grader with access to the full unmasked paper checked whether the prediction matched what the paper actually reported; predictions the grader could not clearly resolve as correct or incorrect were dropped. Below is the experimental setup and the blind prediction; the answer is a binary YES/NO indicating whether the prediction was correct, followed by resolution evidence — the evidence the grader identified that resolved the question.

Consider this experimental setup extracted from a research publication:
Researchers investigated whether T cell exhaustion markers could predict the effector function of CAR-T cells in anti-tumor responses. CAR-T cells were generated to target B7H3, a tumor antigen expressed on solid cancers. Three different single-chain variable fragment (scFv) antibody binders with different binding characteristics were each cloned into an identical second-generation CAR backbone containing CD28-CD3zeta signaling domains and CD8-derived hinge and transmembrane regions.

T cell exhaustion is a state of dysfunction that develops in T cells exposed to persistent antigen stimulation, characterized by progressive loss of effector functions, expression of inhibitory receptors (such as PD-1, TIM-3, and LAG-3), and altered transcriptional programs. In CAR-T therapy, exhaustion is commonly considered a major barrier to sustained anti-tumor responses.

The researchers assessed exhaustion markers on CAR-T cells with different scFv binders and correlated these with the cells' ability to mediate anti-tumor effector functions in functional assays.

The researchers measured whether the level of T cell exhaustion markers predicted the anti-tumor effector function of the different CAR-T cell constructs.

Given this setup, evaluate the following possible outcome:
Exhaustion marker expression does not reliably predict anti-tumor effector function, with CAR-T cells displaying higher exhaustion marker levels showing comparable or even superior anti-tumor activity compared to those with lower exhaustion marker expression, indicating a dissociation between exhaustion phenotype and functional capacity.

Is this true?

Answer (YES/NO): NO